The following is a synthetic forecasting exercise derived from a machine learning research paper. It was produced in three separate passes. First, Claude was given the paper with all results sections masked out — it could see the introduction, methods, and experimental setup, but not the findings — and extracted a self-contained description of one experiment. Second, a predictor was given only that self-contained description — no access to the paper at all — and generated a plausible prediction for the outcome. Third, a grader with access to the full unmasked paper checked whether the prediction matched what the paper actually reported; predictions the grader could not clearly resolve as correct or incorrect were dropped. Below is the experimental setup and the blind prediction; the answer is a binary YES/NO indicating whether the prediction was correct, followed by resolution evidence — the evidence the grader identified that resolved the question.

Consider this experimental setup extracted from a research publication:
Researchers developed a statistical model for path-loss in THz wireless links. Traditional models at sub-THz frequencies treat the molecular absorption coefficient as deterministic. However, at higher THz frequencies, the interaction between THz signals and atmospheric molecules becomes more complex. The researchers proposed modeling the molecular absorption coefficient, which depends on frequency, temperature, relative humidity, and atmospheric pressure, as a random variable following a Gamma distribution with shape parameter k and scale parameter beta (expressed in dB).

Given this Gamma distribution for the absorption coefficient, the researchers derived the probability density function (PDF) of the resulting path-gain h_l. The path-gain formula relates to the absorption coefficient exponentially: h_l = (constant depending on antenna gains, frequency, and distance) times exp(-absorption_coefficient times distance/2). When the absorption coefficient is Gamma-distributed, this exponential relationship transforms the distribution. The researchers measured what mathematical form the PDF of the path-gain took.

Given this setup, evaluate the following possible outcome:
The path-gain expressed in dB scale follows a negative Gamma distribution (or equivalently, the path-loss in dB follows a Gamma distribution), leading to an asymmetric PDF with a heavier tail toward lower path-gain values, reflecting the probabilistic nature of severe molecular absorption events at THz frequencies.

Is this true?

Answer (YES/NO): NO